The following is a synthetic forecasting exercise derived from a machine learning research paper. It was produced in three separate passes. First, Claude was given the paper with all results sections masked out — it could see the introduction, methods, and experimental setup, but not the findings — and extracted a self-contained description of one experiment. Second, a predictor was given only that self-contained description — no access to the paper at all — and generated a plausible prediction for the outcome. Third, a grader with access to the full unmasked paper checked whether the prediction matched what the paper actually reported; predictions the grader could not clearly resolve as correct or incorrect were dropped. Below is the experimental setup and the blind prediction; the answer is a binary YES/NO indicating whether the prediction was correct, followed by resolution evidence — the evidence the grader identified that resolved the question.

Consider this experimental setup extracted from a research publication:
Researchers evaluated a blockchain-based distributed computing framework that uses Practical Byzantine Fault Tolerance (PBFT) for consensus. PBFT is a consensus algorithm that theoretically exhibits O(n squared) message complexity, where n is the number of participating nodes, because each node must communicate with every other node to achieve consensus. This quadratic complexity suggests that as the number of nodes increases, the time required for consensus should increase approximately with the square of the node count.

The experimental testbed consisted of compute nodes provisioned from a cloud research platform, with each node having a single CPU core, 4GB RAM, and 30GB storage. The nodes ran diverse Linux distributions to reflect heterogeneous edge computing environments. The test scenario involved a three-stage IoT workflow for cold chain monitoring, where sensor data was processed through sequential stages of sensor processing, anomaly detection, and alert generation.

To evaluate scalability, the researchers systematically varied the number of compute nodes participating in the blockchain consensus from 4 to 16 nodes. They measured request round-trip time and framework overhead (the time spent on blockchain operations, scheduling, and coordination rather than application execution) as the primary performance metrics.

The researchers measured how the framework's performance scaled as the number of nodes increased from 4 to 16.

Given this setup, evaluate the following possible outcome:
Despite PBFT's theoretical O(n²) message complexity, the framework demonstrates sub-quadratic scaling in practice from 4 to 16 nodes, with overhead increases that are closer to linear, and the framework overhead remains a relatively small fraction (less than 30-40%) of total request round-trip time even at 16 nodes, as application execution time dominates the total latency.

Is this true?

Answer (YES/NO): YES